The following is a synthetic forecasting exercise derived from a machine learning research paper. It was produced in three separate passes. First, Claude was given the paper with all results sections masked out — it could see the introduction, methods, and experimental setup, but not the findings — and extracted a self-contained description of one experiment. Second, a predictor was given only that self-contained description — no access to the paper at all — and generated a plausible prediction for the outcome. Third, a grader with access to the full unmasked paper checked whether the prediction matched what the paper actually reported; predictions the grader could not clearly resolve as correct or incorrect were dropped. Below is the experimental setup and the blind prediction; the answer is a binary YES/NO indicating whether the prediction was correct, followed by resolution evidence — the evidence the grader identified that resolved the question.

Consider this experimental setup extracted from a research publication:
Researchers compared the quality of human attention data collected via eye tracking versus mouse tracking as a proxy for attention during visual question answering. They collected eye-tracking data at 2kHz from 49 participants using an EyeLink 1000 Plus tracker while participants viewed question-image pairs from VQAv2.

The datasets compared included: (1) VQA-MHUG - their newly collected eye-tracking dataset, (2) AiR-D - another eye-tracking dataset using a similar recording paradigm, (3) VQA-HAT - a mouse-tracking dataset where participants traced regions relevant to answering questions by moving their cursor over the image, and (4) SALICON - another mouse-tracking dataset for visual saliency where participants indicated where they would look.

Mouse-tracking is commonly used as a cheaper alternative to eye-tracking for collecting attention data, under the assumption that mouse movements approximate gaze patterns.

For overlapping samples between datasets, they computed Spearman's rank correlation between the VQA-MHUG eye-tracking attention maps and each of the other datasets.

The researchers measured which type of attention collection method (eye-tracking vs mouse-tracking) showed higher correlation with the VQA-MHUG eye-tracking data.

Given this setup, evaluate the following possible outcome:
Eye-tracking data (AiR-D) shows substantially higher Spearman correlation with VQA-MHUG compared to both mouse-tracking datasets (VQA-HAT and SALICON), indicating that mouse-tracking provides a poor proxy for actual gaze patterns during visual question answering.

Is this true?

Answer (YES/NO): NO